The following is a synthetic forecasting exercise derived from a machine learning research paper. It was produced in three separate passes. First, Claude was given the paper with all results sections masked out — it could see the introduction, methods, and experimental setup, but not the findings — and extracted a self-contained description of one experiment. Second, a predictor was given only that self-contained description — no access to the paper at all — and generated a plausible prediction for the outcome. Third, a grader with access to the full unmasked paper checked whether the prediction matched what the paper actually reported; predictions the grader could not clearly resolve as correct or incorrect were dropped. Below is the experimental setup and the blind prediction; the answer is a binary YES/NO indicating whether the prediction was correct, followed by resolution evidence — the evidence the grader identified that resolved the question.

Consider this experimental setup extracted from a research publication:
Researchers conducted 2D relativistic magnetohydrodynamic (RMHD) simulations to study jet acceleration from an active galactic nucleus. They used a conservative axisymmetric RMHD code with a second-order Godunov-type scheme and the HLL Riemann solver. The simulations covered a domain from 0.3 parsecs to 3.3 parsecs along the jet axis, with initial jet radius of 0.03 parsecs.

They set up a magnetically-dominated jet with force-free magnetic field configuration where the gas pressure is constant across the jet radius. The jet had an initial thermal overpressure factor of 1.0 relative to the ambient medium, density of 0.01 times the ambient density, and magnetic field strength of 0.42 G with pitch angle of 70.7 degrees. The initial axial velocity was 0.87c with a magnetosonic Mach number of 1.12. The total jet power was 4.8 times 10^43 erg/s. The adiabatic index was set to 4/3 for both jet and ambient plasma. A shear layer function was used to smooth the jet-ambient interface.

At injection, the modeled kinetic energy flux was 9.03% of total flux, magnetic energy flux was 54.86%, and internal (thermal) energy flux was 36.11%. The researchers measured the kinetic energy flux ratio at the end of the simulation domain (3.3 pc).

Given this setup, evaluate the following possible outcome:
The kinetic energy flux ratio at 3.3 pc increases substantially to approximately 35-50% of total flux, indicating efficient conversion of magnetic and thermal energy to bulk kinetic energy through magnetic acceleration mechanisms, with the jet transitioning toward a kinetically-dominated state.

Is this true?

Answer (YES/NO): YES